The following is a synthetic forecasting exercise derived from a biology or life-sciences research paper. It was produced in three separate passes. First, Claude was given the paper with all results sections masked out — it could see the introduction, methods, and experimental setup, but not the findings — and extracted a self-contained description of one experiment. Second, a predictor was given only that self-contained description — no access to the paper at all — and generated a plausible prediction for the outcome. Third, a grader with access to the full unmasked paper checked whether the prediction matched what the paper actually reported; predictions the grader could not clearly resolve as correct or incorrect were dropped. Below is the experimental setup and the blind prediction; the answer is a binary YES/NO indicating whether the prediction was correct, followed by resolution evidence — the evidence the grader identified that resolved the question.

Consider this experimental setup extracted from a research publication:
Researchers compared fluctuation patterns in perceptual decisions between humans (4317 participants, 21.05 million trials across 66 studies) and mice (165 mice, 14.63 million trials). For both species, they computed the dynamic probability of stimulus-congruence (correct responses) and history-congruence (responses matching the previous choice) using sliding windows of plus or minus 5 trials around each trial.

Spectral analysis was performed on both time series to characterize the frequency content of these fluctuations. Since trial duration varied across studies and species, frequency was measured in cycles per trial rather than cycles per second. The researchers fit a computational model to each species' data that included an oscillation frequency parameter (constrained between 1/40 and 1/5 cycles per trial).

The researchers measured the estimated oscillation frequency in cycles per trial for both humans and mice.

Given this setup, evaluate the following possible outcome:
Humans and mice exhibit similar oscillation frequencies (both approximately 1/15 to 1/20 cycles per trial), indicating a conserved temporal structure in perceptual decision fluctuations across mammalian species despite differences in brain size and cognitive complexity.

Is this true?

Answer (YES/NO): NO